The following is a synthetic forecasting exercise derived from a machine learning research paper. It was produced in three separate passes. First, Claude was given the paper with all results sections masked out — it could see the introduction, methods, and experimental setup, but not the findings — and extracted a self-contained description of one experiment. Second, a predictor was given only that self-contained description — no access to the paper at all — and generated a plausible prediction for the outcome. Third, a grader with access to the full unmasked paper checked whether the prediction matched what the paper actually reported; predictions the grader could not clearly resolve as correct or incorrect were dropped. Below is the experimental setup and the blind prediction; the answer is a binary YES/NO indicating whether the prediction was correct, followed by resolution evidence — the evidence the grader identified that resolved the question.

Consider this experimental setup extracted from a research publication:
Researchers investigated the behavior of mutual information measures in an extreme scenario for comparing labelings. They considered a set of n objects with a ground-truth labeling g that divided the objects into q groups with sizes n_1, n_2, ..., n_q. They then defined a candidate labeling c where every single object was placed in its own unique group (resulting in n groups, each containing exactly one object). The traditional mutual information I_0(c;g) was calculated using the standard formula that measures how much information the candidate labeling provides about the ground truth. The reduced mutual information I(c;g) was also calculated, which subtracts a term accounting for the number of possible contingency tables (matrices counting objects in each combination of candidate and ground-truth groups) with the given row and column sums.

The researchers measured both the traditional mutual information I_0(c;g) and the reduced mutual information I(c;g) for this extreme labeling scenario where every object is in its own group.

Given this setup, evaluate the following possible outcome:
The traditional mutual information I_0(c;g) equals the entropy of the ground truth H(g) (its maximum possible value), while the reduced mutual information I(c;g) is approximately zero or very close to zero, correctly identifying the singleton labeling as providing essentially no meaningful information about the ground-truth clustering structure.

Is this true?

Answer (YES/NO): NO